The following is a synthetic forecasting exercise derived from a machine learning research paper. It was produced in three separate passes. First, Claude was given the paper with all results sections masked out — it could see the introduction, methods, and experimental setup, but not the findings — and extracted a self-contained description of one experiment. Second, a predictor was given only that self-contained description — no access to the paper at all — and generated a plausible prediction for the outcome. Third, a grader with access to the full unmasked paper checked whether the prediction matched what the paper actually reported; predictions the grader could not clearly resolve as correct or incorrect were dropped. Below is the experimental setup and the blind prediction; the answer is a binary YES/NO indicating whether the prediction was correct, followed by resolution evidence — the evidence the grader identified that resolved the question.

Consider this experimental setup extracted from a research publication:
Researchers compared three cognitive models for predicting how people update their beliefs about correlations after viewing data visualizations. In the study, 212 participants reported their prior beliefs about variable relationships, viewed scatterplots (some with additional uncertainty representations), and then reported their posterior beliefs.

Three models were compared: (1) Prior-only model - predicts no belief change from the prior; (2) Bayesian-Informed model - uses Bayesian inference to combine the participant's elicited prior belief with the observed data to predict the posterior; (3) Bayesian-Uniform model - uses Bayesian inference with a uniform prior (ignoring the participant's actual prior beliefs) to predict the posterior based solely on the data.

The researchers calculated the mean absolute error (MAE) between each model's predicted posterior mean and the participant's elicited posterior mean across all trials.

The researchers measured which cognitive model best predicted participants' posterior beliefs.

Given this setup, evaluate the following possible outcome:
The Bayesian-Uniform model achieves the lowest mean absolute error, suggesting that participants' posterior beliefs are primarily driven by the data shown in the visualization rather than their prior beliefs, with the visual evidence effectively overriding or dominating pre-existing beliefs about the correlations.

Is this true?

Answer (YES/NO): YES